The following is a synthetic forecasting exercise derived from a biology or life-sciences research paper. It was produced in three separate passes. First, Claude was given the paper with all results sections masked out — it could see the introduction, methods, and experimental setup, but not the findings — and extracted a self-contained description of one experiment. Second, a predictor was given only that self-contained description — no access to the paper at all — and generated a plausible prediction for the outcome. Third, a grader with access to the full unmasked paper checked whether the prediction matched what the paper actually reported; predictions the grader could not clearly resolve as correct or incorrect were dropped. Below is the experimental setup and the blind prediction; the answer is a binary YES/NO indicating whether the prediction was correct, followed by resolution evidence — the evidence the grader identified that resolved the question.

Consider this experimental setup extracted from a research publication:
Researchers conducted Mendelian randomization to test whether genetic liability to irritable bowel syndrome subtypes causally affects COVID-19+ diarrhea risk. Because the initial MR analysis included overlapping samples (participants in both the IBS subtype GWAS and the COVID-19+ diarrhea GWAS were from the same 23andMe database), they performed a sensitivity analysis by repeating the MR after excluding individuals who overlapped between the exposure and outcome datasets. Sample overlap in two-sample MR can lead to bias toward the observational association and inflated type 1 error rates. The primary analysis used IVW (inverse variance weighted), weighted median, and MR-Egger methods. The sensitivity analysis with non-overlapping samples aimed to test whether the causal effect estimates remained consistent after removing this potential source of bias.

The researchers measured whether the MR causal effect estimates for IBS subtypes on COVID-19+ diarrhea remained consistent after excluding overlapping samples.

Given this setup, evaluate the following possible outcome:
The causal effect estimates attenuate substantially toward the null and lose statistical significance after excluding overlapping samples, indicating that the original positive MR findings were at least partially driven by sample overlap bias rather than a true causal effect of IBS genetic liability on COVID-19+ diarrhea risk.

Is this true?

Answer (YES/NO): NO